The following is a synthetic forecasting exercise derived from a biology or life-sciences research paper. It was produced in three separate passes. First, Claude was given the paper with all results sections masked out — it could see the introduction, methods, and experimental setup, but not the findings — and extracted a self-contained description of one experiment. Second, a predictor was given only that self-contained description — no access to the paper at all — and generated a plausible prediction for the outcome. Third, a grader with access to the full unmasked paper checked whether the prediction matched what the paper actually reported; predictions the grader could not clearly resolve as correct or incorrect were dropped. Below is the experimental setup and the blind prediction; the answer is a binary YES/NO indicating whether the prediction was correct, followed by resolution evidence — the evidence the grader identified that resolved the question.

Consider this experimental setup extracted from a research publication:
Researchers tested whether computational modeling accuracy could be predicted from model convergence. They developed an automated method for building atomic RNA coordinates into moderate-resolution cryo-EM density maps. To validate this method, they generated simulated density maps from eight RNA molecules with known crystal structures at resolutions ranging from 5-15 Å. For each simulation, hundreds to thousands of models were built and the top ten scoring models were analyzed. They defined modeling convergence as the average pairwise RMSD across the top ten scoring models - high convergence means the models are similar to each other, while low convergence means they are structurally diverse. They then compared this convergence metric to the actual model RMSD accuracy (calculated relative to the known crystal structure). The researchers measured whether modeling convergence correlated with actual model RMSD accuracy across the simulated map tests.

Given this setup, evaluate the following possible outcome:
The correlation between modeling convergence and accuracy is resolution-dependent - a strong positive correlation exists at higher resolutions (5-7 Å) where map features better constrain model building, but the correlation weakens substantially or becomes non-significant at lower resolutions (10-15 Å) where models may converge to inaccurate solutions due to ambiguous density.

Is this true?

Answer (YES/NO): NO